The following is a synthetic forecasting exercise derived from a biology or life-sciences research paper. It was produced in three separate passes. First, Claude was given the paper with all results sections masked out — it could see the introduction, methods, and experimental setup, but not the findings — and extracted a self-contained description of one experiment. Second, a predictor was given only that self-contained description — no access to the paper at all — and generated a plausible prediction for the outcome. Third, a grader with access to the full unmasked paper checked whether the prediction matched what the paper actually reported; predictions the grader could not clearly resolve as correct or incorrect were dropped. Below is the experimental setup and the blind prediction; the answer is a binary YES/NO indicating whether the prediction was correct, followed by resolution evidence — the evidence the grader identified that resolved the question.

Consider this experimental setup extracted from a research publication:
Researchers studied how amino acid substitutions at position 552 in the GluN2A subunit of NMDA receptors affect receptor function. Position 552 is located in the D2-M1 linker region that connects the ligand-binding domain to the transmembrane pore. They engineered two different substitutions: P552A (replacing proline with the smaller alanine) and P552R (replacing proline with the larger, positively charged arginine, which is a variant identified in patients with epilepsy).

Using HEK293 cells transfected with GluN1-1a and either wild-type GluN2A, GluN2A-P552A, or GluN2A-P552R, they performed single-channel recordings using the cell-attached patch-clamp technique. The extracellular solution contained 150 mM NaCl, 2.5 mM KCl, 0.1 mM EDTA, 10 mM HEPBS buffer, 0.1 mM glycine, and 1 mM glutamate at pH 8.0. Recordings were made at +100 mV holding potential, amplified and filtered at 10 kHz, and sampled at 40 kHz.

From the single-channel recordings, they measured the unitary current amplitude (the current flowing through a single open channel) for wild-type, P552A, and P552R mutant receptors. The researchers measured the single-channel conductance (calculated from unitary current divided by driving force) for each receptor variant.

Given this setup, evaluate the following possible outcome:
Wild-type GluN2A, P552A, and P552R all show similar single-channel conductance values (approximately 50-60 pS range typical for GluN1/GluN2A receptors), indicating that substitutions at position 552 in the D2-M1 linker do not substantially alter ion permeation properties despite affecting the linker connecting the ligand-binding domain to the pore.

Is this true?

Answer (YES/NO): NO